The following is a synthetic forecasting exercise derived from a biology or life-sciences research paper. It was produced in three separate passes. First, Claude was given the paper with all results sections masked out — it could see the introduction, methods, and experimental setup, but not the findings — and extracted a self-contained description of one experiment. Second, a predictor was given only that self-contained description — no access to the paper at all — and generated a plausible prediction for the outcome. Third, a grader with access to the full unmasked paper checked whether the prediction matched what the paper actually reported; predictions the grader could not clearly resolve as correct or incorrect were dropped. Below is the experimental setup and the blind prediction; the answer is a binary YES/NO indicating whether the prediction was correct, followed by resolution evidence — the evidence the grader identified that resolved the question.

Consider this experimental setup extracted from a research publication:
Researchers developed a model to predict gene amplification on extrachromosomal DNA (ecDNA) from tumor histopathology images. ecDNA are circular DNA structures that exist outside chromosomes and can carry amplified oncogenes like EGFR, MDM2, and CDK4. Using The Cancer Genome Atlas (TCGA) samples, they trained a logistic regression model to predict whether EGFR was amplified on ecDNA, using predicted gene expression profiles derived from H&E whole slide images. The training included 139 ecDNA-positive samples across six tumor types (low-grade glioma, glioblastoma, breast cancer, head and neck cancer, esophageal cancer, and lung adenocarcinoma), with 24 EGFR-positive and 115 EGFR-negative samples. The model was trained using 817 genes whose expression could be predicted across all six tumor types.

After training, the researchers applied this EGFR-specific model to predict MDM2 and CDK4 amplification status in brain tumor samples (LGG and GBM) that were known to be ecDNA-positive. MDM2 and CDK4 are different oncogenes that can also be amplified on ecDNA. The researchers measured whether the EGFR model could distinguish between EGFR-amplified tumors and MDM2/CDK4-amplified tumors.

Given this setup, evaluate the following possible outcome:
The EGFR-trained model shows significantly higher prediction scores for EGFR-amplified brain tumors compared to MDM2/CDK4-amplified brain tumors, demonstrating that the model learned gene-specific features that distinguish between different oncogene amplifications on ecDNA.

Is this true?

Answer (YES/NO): YES